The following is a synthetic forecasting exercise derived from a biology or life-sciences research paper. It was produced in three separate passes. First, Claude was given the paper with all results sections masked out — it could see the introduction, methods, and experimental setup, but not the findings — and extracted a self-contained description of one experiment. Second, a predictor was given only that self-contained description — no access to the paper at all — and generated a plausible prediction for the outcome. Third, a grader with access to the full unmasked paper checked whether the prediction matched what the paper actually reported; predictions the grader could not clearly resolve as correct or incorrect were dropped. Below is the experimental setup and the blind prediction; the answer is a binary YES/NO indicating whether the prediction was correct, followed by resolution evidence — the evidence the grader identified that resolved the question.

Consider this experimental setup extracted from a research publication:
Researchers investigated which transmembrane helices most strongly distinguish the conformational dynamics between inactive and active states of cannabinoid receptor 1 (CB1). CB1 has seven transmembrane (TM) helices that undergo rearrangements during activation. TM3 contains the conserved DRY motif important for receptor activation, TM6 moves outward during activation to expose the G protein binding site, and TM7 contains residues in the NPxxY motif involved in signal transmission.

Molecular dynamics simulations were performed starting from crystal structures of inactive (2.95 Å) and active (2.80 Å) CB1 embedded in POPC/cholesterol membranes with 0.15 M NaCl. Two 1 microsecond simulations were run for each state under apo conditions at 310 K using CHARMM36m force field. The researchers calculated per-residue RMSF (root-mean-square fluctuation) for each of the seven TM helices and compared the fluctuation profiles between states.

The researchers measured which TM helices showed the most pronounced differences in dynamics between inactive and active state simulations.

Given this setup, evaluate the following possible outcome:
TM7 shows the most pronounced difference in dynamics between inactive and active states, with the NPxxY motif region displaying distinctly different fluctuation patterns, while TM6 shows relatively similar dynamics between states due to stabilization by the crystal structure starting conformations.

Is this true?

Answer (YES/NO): NO